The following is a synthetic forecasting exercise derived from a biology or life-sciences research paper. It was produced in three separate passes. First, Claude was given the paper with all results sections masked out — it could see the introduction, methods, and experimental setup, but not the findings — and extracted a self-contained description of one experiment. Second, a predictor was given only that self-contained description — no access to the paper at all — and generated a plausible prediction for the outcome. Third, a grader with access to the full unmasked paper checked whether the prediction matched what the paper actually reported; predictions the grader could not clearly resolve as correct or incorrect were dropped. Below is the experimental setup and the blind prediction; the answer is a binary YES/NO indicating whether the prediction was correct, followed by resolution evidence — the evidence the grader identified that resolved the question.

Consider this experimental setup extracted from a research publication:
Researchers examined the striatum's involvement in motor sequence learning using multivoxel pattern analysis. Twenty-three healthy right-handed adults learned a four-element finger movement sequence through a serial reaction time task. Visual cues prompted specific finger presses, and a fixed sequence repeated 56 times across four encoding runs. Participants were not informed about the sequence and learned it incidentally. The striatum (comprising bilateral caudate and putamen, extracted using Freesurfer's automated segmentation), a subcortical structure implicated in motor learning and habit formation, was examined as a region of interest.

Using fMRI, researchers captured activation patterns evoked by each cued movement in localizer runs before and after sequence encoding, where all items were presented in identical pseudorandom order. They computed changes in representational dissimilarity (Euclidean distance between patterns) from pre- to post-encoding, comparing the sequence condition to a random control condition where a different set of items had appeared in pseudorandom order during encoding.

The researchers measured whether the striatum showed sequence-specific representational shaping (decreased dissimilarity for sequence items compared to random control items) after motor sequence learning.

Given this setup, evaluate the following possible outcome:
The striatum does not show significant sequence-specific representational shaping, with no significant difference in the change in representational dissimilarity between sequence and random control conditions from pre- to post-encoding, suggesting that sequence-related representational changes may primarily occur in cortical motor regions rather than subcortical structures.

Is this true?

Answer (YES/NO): YES